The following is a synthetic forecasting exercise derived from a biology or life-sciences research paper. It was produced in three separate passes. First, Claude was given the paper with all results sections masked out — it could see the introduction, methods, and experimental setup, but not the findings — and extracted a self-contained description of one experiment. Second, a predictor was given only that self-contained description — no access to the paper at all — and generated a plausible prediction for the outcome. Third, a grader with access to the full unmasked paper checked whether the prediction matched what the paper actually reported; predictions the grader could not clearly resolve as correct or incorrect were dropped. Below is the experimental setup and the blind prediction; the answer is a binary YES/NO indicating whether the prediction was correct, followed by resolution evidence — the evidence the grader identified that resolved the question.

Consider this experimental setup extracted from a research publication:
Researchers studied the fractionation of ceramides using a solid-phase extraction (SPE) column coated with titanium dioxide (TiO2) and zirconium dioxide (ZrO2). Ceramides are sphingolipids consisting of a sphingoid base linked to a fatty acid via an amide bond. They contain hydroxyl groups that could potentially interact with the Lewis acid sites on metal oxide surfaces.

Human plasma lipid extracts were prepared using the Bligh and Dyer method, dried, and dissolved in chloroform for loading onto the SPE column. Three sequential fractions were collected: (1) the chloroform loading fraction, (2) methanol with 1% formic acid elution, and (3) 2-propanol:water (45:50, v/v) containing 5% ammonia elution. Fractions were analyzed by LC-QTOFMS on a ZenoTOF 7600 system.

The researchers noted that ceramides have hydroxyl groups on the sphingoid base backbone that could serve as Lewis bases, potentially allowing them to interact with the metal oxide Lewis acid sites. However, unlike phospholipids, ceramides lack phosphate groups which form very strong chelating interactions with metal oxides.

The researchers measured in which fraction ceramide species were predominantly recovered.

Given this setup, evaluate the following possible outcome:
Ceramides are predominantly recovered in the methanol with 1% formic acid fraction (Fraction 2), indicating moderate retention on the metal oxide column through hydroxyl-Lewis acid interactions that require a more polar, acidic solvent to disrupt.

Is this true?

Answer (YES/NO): YES